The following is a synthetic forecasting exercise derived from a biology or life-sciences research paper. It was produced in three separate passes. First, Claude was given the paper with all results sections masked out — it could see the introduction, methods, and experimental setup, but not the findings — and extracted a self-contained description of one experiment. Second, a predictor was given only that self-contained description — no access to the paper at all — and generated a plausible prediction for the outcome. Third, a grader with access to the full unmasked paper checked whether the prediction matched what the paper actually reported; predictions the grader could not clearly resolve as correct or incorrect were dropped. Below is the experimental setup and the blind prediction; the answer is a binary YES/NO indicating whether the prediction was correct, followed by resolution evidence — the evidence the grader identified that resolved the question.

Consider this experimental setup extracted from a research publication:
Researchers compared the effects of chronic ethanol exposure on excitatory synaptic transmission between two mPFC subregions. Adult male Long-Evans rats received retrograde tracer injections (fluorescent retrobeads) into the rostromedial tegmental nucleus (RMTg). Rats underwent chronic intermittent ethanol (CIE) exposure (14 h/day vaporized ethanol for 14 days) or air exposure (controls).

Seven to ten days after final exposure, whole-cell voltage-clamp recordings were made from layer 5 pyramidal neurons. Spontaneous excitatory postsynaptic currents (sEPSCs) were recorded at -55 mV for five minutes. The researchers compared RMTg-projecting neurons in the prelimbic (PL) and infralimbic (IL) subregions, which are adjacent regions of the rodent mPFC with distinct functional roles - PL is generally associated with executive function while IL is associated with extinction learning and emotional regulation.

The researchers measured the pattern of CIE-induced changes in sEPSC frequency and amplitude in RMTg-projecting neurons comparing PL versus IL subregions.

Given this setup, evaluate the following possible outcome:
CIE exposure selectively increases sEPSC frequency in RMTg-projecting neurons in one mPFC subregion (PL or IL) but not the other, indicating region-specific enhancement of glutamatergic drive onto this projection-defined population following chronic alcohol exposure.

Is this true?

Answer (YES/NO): YES